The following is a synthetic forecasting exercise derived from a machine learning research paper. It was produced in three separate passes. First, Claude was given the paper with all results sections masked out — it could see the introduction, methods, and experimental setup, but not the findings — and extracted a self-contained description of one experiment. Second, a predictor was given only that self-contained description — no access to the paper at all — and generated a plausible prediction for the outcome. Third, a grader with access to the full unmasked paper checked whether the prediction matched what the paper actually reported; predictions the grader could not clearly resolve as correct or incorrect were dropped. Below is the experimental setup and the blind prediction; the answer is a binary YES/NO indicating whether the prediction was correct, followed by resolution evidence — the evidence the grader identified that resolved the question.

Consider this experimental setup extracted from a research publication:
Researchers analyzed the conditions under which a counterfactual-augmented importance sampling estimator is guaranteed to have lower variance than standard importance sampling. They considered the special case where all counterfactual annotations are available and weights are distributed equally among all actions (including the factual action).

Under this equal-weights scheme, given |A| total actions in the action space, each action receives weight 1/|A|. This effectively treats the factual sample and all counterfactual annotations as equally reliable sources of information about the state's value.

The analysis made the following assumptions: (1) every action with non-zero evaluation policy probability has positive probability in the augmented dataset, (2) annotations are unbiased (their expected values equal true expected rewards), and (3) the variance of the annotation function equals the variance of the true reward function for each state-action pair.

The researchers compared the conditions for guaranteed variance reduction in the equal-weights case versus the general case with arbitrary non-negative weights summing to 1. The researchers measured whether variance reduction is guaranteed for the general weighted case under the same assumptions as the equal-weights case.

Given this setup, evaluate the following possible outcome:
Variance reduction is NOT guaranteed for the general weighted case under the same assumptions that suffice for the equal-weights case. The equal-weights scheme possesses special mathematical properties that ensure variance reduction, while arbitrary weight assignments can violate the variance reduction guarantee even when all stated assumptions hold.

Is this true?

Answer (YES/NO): YES